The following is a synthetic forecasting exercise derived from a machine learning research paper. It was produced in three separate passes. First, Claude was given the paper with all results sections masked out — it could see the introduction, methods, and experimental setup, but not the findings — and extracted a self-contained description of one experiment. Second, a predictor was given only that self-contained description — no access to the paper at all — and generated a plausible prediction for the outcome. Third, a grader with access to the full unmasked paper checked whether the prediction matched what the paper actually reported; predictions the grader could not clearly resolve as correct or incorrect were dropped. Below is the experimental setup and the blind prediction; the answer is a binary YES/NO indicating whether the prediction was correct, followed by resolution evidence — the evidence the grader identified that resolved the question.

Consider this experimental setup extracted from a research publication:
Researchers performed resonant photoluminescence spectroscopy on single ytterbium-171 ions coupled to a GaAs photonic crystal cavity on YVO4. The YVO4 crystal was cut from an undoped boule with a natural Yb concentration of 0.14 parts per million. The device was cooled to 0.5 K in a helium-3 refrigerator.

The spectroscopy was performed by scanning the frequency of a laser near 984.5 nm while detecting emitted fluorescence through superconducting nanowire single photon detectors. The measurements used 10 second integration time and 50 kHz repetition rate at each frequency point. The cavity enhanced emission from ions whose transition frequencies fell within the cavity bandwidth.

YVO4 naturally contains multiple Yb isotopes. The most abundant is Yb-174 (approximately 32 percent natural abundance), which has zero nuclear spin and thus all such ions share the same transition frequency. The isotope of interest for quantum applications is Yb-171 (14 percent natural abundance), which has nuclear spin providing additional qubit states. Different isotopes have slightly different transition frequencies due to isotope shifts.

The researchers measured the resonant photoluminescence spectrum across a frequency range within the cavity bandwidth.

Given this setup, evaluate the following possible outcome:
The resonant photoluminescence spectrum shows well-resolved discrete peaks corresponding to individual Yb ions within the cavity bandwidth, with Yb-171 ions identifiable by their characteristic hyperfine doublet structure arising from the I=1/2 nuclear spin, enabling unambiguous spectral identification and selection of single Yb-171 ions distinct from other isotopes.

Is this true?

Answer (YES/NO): NO